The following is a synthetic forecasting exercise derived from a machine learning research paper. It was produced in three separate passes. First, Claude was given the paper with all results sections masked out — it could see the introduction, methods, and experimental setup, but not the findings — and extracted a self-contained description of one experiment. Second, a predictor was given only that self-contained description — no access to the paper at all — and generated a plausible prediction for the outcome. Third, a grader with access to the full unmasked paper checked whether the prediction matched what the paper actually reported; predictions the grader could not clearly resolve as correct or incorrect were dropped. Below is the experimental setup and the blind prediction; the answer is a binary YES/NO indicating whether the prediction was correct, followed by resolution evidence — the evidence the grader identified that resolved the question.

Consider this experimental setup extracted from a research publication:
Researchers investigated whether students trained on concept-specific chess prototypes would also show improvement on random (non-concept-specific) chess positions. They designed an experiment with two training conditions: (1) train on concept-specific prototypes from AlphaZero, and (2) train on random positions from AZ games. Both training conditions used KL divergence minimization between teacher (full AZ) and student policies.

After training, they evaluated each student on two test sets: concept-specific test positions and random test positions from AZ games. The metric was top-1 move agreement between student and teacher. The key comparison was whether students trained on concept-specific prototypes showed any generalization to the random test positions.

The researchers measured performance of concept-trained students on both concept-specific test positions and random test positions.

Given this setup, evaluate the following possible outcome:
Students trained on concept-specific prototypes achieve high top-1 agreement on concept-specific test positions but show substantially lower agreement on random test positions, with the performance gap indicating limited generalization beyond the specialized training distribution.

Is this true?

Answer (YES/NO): NO